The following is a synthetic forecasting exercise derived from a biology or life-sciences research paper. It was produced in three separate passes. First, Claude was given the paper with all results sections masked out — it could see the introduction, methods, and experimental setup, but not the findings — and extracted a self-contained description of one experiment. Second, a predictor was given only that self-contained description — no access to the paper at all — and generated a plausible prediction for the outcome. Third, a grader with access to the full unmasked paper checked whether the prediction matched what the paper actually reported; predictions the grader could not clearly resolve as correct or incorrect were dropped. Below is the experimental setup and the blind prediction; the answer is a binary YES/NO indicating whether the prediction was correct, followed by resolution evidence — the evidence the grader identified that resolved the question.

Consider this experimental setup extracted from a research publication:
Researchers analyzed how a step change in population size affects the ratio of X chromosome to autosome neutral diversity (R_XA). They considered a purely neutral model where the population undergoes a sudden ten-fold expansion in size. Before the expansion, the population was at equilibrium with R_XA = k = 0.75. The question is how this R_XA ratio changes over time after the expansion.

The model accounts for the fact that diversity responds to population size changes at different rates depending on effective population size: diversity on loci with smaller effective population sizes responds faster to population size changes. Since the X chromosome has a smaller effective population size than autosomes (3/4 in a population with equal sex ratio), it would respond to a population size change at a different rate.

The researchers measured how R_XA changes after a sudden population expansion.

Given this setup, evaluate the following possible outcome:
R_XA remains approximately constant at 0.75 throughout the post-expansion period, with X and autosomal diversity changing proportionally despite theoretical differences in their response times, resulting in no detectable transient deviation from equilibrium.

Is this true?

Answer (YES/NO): NO